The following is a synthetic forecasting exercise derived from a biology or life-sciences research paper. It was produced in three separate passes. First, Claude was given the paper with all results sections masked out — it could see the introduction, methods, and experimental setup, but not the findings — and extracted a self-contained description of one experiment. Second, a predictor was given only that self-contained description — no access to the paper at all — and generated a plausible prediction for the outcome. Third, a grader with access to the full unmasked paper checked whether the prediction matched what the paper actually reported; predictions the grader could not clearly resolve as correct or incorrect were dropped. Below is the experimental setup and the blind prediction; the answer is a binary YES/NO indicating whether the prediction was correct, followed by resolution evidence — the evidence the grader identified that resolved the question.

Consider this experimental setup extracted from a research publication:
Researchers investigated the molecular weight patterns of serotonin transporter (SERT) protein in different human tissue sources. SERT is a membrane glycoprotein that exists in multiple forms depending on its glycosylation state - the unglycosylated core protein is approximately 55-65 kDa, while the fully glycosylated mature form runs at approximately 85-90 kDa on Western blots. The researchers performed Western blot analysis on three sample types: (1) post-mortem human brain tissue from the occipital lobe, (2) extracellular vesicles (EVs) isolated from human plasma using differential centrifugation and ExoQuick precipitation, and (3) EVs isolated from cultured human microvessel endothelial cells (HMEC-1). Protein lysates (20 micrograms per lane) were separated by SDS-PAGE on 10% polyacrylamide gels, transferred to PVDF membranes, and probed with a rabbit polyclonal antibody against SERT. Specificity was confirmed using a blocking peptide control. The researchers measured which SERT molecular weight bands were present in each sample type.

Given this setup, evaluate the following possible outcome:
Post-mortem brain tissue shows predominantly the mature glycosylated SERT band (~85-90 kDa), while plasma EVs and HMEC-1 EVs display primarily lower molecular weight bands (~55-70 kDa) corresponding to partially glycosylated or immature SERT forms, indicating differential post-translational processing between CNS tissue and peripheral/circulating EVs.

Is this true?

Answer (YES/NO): NO